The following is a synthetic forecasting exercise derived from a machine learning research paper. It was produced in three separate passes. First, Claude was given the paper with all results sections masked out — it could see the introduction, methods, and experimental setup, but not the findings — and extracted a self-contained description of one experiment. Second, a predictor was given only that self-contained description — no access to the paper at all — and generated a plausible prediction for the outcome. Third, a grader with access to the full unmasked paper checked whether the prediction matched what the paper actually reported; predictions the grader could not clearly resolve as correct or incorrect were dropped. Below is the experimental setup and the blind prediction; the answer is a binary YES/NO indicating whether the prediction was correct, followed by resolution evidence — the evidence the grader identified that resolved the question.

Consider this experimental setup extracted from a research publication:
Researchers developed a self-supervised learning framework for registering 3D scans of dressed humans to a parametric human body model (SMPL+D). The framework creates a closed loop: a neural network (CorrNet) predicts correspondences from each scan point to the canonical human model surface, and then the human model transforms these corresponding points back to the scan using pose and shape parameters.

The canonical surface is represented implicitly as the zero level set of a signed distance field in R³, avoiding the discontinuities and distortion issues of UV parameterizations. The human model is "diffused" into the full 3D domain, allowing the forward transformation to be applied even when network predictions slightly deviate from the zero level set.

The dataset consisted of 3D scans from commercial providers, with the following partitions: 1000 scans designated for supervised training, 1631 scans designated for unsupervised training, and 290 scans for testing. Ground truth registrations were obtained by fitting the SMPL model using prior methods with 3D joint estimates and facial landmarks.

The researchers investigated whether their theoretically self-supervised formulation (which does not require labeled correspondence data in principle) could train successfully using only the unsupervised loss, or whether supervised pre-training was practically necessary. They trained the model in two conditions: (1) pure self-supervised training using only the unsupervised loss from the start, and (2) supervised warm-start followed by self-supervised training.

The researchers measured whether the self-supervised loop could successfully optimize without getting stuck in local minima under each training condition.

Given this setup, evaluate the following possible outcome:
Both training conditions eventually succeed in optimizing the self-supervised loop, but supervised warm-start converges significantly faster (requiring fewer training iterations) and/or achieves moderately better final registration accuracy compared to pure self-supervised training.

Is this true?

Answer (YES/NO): NO